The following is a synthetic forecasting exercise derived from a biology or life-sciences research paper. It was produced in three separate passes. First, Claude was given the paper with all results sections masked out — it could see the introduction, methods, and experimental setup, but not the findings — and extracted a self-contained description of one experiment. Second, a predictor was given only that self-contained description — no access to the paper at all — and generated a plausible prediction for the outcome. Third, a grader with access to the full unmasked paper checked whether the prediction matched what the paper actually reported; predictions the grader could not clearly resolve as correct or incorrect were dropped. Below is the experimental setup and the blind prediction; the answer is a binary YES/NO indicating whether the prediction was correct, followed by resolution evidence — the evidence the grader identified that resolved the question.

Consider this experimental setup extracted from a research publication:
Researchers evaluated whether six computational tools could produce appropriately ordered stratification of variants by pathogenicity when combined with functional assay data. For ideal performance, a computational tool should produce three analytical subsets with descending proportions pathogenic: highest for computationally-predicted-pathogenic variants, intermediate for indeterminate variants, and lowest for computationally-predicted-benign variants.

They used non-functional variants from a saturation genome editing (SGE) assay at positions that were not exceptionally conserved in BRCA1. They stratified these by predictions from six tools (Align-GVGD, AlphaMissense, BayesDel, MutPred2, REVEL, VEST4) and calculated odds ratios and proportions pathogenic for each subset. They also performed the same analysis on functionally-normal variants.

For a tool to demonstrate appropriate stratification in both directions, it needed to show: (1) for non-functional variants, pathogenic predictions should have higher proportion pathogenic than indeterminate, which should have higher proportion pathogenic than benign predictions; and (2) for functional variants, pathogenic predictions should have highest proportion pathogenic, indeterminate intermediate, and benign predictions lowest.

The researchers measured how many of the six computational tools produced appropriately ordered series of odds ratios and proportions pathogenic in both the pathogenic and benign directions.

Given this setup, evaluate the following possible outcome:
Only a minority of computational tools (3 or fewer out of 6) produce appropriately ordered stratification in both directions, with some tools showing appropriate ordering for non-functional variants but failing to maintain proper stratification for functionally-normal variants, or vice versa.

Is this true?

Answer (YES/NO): YES